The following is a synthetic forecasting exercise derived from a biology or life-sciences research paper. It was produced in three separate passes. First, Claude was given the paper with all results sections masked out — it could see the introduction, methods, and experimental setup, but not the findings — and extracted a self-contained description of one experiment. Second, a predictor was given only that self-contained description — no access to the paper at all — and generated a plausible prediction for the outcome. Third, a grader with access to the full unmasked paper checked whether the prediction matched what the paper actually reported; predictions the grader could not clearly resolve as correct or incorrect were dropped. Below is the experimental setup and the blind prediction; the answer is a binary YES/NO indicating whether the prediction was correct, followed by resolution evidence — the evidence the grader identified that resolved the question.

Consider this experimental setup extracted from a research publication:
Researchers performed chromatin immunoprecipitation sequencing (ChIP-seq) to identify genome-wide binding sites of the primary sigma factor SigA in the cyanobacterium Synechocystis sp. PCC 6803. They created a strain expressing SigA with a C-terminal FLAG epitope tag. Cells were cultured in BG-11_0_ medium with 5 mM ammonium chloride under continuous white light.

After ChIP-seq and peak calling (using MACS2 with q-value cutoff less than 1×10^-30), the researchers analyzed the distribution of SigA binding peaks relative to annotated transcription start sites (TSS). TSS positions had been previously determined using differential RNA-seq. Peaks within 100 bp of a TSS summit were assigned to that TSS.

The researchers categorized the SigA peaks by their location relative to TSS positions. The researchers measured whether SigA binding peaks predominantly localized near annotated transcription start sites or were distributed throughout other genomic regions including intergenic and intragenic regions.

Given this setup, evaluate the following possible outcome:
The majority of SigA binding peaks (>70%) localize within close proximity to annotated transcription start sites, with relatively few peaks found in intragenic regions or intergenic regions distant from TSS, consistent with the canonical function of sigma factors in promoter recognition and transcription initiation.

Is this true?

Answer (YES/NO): YES